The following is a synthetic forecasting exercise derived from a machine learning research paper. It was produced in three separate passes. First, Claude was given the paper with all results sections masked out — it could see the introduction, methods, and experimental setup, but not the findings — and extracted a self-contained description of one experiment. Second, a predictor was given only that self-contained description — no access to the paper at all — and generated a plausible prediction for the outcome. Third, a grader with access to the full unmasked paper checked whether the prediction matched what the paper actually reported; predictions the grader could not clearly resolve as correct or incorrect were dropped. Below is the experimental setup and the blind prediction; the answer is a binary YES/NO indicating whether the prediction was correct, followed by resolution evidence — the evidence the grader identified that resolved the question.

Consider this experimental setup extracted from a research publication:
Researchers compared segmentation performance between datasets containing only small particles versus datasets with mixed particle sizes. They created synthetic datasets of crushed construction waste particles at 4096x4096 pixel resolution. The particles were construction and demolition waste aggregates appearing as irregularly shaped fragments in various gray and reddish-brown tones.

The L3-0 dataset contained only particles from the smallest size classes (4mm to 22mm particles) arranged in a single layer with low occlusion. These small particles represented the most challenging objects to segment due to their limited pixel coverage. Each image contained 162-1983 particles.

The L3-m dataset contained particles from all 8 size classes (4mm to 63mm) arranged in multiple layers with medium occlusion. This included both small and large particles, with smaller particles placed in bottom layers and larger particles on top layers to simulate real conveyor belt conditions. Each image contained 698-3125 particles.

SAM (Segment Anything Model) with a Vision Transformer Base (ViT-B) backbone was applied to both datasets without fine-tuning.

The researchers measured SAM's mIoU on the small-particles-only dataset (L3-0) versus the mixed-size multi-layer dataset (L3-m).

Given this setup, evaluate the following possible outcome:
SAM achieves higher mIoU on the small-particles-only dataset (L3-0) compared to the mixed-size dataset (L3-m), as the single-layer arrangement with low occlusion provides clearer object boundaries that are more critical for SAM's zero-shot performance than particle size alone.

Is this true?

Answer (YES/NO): NO